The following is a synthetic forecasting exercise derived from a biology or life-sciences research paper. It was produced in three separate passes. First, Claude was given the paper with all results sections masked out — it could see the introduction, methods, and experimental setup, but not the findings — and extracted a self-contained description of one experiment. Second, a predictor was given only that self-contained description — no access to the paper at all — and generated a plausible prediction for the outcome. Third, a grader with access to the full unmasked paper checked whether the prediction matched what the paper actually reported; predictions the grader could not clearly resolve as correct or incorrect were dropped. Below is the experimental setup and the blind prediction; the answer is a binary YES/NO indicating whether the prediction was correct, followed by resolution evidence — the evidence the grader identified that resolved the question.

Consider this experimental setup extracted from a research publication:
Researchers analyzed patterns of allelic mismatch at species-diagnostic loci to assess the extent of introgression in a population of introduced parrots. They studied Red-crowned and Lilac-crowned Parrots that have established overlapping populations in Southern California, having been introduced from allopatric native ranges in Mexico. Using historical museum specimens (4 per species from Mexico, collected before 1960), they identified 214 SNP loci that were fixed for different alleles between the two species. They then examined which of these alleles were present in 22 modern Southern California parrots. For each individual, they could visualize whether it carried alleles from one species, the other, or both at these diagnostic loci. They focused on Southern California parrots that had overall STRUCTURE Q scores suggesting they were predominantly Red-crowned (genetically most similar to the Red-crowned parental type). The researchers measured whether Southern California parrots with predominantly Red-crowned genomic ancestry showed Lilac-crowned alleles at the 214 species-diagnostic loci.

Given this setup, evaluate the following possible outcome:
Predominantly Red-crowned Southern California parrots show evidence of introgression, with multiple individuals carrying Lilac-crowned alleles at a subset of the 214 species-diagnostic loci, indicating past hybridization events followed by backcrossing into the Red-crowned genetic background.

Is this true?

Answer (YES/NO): YES